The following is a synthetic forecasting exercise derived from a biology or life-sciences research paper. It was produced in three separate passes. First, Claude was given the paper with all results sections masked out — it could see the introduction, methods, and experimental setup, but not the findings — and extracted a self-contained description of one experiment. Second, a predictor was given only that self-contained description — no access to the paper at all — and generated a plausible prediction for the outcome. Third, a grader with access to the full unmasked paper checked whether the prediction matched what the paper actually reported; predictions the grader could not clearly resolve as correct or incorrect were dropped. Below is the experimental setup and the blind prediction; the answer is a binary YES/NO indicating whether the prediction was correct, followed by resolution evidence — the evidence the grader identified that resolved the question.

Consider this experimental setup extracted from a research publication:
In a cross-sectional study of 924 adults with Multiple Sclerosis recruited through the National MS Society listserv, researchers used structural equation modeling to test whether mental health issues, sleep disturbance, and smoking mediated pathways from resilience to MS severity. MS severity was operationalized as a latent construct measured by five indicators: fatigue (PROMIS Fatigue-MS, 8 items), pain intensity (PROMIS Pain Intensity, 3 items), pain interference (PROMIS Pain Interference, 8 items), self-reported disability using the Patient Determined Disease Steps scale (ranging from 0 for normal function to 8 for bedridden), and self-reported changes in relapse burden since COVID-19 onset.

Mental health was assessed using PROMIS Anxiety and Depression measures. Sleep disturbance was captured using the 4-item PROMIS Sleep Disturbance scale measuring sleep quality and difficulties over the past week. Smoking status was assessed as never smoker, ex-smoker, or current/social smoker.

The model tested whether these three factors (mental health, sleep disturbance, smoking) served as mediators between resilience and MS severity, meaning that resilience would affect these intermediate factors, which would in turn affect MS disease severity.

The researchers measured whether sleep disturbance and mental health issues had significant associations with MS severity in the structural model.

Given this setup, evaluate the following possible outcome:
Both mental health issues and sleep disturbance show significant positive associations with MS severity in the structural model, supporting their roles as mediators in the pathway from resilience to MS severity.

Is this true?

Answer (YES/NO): YES